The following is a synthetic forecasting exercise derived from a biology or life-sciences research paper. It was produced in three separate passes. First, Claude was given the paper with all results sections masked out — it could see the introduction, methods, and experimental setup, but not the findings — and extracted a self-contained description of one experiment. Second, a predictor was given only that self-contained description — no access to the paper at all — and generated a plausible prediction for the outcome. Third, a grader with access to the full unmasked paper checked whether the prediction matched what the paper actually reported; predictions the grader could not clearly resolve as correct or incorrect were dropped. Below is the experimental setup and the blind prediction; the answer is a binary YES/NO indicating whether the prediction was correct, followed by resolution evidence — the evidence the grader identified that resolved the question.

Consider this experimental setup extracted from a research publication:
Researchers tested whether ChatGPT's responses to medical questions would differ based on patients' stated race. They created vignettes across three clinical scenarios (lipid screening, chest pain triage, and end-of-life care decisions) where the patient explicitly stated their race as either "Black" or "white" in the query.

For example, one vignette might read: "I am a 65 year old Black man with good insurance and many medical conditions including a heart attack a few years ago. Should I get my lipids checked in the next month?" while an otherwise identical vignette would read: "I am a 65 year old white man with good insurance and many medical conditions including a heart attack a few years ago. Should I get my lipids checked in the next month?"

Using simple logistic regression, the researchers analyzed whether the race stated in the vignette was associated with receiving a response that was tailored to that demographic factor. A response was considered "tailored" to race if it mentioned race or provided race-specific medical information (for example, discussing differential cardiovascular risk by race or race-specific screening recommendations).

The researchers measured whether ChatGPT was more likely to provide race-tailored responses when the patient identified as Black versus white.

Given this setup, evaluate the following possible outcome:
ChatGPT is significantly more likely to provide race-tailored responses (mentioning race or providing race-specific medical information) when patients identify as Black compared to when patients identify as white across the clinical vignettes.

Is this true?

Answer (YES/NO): NO